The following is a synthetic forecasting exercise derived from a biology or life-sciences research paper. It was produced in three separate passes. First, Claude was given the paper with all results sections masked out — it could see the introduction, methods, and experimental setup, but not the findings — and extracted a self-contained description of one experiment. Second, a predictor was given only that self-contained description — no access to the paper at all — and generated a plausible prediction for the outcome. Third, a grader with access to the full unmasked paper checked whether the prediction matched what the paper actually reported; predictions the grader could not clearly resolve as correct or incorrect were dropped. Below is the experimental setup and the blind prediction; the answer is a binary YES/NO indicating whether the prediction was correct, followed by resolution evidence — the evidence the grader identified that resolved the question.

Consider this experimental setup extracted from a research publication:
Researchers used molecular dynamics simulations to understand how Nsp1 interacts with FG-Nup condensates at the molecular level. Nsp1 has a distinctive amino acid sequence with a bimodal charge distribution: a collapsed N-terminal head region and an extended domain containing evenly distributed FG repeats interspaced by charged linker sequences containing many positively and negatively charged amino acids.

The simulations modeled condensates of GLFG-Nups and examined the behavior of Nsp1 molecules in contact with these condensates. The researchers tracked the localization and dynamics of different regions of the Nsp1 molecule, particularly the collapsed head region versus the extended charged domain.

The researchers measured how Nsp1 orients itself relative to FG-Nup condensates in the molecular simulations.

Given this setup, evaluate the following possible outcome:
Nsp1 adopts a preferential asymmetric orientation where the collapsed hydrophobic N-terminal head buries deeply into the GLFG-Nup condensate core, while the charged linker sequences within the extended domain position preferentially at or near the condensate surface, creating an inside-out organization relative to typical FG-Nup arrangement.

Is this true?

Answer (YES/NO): YES